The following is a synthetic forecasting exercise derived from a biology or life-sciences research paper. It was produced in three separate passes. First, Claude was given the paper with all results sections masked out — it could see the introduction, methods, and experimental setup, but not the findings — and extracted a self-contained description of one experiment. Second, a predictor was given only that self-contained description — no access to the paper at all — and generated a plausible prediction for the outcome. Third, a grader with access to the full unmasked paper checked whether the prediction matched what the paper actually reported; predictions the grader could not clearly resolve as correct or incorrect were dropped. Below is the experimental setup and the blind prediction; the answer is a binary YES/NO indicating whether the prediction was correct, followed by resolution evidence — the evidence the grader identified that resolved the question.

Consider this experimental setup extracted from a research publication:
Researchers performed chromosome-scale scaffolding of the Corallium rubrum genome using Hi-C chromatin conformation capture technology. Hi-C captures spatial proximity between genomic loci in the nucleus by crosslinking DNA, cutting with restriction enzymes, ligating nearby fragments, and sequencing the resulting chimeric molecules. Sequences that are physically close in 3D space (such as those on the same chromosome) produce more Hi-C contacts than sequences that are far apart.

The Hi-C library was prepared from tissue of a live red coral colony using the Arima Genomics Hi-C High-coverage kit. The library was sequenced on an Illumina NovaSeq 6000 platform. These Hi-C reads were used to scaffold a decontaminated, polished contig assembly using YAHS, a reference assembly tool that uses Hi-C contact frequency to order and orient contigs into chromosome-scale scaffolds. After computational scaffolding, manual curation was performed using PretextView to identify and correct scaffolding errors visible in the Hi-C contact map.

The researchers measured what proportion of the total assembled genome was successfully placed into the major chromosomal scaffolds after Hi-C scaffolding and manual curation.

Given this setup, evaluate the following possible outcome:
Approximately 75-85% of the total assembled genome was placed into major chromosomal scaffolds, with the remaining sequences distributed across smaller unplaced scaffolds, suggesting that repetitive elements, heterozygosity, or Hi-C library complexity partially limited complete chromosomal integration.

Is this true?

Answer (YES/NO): NO